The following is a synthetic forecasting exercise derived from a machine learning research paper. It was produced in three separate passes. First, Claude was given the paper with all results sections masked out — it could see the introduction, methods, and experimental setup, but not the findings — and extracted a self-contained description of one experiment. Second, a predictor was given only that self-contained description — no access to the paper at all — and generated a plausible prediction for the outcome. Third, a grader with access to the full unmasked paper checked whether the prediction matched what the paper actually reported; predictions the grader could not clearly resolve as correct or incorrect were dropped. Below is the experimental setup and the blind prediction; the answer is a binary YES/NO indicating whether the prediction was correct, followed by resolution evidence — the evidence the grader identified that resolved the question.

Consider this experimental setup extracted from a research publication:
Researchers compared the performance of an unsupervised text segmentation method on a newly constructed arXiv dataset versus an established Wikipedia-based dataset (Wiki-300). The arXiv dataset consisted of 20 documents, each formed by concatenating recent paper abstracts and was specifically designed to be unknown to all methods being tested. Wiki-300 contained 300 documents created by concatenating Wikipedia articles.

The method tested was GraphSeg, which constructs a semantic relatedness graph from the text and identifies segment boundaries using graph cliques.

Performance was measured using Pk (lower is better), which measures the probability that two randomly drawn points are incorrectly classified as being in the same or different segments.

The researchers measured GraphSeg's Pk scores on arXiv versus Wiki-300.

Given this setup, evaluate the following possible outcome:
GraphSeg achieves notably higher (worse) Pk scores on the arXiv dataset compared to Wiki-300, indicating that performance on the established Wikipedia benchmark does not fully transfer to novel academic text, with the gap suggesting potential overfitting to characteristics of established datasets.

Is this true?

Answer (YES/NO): NO